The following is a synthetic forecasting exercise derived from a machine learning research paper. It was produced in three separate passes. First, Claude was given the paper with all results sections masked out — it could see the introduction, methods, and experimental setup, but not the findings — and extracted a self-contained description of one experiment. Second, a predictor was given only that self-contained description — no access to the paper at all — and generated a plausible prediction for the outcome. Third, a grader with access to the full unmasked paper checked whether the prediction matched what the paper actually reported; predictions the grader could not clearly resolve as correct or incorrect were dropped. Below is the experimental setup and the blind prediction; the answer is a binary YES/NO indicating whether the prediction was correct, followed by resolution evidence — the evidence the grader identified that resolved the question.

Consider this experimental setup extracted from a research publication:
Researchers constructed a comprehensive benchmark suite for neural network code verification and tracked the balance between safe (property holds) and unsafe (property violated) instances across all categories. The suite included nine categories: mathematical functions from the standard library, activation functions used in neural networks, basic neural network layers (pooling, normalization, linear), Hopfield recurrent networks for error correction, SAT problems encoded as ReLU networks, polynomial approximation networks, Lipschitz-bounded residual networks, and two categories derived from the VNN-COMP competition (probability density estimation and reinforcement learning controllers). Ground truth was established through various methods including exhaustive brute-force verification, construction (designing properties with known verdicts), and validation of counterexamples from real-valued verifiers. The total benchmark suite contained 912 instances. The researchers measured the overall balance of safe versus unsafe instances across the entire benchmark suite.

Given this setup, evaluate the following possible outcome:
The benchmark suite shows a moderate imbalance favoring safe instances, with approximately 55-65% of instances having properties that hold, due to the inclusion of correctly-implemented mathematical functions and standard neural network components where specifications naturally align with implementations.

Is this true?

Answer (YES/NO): NO